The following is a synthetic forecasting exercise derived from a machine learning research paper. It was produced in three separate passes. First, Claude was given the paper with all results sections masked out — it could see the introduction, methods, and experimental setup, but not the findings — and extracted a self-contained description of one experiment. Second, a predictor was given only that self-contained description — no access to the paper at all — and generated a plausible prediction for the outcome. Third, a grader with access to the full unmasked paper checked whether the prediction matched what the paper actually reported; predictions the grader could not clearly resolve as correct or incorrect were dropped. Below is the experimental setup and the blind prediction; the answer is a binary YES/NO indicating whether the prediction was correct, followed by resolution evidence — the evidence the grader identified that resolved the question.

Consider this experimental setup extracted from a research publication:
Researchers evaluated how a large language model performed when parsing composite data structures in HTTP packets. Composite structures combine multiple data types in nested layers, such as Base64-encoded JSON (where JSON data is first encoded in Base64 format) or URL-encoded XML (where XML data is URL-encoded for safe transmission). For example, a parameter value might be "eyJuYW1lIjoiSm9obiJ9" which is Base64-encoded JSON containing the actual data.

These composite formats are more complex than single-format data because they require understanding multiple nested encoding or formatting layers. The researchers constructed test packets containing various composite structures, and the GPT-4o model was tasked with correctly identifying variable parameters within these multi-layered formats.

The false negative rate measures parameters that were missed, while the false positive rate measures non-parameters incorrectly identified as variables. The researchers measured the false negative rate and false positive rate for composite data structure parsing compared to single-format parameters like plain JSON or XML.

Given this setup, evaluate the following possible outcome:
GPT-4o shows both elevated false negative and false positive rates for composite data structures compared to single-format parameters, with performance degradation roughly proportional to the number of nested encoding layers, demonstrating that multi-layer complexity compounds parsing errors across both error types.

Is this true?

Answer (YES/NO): NO